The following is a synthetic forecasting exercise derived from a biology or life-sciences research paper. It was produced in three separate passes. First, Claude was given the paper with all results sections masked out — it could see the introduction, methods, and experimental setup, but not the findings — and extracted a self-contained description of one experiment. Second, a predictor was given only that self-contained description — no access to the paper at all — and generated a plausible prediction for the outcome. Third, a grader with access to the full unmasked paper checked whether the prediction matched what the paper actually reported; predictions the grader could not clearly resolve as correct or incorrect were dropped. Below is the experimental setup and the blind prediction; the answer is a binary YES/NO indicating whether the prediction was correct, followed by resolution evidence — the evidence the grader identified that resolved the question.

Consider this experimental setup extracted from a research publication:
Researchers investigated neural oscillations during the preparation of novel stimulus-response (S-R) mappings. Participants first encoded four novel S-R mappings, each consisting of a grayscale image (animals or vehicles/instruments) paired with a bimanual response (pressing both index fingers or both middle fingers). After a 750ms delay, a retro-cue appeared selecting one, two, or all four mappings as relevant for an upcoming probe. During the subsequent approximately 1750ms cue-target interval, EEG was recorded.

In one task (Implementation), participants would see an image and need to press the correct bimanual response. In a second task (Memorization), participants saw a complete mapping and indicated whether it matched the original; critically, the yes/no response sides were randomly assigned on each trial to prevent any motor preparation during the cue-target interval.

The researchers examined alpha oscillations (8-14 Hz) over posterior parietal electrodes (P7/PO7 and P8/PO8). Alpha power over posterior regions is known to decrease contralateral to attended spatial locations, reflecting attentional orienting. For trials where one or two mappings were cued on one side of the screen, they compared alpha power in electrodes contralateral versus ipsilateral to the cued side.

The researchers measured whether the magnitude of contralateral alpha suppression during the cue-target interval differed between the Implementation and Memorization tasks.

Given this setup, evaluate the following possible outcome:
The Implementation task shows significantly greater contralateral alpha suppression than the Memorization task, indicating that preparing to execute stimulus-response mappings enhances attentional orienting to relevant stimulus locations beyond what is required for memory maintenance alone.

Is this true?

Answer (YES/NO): NO